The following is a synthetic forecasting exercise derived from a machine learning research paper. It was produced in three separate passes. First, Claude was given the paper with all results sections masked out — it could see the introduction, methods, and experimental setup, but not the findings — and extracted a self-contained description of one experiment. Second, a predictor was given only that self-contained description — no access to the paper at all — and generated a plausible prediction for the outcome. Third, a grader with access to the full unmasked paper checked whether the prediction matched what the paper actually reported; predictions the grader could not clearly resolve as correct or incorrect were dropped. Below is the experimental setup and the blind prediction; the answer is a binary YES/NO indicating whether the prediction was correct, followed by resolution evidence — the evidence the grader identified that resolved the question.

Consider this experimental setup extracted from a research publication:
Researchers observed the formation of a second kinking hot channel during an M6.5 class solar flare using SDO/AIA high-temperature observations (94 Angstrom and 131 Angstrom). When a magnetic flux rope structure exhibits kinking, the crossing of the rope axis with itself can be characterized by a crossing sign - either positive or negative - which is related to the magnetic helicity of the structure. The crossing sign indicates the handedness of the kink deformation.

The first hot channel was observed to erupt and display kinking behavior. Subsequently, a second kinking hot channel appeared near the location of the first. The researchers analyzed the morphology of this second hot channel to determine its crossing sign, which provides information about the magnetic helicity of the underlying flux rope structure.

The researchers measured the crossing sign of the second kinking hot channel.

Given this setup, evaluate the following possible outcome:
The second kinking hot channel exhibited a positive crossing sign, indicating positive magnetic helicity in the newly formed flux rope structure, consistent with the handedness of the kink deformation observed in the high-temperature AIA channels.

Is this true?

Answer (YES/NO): NO